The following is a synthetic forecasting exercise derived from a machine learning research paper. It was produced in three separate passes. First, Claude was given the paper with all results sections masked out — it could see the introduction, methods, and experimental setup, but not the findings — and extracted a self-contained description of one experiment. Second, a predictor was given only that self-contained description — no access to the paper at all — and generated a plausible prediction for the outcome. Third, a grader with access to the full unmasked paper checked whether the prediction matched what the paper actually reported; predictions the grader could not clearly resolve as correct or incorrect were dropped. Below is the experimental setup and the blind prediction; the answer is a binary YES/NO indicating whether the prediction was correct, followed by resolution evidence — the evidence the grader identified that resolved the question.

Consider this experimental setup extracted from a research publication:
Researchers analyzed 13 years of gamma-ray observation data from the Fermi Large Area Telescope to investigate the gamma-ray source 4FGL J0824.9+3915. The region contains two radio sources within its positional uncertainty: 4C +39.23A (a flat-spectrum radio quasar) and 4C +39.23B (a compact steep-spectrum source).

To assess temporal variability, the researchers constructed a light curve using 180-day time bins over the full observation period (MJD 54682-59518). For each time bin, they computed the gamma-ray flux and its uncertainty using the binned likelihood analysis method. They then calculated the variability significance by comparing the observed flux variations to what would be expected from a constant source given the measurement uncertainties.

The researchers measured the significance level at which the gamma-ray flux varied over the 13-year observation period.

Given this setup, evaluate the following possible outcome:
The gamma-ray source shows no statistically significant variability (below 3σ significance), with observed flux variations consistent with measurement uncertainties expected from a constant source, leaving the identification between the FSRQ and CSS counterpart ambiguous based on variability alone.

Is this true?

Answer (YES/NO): NO